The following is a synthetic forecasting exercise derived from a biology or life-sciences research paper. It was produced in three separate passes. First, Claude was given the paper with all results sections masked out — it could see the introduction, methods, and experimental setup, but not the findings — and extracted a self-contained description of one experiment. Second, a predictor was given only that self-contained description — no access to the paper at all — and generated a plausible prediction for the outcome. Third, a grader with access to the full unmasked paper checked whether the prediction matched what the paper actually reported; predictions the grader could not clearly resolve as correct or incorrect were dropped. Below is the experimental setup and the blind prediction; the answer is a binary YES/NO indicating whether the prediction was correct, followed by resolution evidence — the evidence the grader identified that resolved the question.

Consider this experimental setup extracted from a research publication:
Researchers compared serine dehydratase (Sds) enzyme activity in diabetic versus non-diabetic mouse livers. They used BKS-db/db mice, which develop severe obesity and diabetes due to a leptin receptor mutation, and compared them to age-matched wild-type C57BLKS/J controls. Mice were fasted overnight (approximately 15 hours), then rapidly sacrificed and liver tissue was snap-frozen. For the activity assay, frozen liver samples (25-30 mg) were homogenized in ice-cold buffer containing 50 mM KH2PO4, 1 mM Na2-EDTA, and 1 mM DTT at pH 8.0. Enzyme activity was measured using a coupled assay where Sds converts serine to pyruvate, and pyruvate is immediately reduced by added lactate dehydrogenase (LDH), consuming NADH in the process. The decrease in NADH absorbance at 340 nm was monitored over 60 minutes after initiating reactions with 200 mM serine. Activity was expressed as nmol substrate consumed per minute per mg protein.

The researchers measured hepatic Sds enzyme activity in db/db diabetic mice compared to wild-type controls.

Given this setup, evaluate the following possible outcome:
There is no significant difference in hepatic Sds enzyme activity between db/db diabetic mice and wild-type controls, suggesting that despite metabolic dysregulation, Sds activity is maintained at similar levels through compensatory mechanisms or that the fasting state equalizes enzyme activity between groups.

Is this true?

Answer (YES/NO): NO